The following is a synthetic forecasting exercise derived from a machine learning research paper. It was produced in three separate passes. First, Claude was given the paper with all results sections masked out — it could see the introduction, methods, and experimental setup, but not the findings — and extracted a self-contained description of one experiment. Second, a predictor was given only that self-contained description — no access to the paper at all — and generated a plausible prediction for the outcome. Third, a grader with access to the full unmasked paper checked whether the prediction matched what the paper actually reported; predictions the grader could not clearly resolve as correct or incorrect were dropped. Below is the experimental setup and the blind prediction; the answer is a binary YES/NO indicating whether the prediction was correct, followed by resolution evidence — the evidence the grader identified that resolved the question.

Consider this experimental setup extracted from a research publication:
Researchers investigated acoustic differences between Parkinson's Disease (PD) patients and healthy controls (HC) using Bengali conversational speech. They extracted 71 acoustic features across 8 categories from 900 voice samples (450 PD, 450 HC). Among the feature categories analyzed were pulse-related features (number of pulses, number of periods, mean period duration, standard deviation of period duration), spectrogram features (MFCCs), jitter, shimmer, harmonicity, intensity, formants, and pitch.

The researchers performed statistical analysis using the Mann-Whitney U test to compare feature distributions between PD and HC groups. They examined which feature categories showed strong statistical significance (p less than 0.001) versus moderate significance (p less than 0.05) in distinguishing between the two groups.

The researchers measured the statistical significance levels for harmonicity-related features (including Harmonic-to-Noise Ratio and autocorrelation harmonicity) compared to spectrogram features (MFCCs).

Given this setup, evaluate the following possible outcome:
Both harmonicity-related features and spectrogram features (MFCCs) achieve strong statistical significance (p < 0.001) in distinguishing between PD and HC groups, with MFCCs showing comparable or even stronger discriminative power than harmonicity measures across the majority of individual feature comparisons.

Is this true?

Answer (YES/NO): NO